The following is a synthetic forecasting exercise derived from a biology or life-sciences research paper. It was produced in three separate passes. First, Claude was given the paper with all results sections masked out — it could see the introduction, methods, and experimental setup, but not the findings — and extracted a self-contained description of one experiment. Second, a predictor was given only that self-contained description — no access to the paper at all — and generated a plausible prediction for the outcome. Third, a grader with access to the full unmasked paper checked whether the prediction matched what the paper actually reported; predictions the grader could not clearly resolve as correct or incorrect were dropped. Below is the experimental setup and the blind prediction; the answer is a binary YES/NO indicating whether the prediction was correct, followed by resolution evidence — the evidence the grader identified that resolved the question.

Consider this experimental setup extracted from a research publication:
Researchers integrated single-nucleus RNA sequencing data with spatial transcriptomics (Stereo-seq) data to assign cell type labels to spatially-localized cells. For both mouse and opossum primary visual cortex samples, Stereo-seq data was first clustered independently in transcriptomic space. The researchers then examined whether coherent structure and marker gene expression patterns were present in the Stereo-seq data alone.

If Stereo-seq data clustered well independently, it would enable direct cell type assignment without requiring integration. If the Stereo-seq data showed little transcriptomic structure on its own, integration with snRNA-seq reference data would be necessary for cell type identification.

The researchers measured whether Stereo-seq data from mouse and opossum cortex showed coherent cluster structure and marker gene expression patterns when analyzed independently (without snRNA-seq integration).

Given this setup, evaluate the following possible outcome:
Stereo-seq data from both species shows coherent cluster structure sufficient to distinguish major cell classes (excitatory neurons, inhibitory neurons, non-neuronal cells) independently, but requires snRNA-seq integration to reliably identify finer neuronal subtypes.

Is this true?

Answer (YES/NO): NO